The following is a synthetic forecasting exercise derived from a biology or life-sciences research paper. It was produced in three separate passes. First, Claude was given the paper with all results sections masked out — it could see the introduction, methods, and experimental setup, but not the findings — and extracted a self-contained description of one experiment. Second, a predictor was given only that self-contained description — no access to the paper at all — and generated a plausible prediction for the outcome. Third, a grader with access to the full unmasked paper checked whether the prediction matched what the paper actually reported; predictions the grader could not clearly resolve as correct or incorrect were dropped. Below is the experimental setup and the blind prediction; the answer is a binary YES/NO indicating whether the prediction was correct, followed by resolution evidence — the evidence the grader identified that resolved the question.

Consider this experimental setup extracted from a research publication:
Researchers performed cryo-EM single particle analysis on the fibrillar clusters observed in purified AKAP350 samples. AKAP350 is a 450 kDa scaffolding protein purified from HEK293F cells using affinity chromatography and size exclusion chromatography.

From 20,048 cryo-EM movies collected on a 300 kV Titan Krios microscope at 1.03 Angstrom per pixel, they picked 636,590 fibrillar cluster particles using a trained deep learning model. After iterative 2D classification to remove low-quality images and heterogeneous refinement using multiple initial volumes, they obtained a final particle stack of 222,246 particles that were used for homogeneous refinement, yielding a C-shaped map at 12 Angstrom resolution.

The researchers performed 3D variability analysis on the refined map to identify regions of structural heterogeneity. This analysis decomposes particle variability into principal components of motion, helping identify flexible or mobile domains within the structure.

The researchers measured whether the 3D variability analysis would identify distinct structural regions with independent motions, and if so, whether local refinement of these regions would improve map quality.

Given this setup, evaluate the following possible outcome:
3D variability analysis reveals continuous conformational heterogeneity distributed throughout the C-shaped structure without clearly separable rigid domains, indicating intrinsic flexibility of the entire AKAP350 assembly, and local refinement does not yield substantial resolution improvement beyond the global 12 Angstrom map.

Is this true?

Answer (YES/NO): NO